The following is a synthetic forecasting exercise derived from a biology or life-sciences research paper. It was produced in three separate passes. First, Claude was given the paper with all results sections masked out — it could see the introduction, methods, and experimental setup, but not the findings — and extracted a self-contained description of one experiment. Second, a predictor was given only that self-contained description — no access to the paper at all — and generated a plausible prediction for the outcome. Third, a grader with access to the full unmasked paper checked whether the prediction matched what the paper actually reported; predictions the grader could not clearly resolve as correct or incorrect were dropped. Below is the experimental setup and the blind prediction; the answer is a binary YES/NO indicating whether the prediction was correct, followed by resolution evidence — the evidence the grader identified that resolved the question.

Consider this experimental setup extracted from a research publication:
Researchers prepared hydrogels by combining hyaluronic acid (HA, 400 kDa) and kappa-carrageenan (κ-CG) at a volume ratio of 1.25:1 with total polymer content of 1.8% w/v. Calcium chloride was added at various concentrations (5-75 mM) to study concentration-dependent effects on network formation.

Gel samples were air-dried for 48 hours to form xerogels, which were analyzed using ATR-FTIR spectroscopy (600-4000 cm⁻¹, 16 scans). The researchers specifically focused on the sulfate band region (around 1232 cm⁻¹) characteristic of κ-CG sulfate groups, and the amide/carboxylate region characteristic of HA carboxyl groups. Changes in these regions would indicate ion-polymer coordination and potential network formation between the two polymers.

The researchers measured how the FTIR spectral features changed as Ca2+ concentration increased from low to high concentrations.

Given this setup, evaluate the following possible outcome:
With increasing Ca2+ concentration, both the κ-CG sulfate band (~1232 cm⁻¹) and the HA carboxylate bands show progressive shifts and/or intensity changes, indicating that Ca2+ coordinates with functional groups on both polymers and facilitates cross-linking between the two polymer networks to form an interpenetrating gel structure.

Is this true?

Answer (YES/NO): NO